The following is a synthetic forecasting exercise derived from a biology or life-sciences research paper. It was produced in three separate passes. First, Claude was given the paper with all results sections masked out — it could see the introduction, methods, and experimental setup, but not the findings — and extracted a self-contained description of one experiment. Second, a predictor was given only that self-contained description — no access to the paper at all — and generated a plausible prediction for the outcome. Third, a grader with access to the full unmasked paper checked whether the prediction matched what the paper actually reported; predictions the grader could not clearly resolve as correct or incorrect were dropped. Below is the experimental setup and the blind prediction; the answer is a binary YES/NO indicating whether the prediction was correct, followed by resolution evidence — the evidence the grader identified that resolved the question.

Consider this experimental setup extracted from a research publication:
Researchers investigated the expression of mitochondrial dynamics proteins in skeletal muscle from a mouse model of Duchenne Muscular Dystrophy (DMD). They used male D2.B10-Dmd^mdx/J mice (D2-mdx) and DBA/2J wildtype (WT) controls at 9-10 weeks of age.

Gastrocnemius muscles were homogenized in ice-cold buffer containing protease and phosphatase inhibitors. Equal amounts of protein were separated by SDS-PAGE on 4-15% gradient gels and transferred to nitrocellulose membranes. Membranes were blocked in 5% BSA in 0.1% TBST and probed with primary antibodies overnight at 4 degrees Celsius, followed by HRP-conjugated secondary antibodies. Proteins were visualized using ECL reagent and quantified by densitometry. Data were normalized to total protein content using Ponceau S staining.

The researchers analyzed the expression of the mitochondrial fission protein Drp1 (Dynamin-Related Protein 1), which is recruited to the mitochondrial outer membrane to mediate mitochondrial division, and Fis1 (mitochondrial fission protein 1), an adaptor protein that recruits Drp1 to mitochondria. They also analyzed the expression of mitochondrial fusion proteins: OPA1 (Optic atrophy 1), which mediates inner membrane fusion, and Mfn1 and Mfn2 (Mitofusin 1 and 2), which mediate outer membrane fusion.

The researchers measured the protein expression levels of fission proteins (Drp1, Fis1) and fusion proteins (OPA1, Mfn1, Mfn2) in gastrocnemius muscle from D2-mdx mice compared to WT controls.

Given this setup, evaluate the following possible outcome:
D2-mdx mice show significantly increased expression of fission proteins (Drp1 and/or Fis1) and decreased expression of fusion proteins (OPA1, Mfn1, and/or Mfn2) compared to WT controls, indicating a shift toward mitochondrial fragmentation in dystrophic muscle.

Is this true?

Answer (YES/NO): NO